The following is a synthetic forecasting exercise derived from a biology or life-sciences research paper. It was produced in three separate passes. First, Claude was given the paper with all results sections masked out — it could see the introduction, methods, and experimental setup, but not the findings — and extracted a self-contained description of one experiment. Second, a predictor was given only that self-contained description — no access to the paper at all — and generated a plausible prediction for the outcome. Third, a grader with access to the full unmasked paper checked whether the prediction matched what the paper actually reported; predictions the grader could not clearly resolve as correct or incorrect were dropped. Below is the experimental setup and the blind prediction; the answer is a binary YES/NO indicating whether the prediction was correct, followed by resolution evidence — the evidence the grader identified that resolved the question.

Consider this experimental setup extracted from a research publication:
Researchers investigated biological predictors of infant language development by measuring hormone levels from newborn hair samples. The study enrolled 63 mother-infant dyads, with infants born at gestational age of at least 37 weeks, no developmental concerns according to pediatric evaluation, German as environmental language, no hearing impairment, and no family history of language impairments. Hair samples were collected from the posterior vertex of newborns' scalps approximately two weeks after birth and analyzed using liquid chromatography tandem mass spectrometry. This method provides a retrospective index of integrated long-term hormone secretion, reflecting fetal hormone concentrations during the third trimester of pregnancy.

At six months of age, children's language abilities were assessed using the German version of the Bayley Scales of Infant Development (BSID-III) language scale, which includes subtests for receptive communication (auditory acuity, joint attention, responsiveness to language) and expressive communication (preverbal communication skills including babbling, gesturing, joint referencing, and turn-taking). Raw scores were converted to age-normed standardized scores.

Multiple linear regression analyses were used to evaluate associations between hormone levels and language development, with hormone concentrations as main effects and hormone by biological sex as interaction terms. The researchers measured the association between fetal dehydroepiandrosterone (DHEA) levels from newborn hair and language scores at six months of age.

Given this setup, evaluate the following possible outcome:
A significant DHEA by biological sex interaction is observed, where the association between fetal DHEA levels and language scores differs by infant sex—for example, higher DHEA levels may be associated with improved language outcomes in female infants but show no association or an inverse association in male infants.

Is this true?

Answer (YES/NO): NO